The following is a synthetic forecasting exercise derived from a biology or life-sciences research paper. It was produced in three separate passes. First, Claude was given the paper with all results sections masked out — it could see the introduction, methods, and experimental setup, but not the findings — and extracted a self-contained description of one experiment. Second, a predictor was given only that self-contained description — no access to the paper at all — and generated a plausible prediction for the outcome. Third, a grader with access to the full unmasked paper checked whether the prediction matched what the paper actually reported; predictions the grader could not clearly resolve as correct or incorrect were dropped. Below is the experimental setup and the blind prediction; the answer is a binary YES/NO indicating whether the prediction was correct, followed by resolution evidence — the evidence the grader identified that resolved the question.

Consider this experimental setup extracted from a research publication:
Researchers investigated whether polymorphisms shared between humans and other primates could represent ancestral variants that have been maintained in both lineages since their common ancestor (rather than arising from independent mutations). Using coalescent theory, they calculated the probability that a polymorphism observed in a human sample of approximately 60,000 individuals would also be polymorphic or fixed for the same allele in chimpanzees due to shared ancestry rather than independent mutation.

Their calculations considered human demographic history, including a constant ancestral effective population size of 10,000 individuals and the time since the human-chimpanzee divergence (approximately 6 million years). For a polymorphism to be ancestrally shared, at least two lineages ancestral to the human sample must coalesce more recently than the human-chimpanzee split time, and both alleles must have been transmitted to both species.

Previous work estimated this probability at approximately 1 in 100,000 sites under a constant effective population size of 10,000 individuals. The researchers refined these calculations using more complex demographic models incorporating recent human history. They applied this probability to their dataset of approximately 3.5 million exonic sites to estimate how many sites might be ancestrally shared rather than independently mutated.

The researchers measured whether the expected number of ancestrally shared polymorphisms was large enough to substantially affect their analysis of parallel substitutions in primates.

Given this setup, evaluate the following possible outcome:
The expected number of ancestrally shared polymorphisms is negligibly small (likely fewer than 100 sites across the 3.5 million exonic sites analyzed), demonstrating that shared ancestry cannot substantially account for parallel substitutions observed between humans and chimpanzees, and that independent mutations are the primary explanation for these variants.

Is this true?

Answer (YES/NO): NO